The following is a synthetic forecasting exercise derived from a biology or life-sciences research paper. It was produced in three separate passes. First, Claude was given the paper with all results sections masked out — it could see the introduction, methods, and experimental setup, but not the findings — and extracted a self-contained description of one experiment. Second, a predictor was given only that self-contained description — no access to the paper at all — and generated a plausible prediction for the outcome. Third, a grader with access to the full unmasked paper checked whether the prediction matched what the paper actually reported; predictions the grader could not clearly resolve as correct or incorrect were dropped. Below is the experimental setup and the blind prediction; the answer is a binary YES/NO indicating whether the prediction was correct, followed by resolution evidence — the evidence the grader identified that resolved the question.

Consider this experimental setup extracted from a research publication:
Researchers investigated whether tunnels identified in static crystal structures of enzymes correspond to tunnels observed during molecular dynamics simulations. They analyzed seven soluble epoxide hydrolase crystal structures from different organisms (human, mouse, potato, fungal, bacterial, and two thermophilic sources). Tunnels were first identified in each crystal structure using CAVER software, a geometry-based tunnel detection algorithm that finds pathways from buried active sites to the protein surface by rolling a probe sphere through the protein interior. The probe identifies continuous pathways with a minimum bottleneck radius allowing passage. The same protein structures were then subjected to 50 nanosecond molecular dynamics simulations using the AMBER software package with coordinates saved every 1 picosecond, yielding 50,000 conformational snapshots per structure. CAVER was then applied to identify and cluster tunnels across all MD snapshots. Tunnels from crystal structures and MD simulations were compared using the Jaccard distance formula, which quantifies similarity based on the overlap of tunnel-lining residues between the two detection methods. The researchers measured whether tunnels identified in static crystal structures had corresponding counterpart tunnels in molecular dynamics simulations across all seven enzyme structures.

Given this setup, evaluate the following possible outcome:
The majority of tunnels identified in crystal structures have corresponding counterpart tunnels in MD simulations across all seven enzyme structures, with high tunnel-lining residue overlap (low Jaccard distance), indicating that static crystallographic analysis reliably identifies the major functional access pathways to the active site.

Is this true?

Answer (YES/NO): YES